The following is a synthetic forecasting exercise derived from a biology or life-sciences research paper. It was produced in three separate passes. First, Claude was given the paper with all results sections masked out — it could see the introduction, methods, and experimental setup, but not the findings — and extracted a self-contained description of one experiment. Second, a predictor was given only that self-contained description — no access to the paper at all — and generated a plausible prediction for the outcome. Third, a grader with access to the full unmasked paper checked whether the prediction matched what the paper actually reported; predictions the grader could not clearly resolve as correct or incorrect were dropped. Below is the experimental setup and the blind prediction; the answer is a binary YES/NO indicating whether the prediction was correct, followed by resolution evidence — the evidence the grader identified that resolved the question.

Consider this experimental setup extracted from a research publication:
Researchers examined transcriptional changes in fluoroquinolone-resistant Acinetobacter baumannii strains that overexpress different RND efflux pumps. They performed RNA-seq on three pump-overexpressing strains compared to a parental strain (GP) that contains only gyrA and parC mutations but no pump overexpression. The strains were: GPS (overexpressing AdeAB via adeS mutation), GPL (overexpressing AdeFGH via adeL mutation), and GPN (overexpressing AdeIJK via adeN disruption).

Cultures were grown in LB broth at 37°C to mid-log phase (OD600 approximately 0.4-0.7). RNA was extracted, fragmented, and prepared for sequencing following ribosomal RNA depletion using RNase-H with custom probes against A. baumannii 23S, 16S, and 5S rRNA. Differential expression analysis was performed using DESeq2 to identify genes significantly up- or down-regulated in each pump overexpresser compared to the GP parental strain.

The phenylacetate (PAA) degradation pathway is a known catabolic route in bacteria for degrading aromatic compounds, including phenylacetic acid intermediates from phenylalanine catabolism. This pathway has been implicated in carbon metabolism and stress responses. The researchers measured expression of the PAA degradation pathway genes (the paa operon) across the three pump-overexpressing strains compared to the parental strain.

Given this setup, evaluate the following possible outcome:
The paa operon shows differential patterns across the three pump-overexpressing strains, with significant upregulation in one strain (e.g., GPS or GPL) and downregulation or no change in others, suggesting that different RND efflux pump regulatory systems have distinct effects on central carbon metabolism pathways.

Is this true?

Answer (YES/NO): YES